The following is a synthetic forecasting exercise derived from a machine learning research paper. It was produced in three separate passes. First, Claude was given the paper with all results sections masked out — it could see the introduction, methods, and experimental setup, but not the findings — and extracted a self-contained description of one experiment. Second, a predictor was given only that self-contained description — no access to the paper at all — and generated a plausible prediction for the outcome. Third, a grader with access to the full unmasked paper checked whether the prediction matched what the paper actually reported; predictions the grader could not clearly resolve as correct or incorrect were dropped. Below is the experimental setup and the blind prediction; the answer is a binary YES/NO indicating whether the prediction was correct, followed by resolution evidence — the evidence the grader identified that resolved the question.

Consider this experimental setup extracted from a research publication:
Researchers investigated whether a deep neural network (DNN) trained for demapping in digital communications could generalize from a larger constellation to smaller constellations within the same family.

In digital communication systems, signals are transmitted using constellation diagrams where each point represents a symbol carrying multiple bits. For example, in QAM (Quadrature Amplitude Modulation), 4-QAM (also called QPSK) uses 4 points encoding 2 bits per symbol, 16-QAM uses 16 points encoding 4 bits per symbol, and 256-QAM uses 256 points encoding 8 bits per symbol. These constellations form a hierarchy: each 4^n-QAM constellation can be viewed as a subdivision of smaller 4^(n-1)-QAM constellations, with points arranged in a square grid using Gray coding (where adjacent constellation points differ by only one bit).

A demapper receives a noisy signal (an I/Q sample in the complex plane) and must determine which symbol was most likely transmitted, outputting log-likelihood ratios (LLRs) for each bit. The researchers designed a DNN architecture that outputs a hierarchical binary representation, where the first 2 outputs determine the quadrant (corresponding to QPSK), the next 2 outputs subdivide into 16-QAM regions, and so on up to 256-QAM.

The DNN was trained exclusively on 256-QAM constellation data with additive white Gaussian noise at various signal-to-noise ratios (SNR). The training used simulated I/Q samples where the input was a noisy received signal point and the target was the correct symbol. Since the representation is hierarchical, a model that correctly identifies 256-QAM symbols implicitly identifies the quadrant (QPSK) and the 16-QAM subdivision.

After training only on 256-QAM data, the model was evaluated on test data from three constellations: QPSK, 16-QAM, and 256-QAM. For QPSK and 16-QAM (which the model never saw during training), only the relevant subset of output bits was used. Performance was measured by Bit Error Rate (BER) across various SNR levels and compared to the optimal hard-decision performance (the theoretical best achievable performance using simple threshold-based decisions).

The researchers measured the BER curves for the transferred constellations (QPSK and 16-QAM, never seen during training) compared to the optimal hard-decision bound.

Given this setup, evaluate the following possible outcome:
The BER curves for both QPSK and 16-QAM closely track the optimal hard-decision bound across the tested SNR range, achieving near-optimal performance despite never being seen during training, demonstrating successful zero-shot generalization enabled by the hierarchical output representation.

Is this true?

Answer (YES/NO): YES